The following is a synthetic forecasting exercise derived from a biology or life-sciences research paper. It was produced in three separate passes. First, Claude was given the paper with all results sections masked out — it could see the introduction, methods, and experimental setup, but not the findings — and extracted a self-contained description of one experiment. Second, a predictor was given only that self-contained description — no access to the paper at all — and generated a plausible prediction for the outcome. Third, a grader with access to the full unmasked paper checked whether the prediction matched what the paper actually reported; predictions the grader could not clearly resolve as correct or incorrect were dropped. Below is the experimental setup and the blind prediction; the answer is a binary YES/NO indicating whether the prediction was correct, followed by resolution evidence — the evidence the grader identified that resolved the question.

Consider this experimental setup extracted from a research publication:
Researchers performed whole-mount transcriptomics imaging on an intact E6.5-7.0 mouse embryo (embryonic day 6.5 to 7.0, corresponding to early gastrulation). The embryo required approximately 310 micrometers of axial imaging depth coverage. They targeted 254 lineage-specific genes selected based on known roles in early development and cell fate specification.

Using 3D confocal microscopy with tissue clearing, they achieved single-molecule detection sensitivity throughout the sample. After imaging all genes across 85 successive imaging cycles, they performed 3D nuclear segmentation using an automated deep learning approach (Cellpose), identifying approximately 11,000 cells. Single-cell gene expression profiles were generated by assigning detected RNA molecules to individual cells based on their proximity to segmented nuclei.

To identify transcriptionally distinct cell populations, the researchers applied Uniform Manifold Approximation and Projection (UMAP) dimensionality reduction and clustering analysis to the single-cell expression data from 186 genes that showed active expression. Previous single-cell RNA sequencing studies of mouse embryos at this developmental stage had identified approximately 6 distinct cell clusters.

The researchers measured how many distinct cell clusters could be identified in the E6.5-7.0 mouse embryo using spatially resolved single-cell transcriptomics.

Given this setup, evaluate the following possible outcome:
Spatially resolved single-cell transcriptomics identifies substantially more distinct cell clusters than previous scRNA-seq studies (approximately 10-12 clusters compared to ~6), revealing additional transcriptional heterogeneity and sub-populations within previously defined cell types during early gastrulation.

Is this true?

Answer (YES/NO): NO